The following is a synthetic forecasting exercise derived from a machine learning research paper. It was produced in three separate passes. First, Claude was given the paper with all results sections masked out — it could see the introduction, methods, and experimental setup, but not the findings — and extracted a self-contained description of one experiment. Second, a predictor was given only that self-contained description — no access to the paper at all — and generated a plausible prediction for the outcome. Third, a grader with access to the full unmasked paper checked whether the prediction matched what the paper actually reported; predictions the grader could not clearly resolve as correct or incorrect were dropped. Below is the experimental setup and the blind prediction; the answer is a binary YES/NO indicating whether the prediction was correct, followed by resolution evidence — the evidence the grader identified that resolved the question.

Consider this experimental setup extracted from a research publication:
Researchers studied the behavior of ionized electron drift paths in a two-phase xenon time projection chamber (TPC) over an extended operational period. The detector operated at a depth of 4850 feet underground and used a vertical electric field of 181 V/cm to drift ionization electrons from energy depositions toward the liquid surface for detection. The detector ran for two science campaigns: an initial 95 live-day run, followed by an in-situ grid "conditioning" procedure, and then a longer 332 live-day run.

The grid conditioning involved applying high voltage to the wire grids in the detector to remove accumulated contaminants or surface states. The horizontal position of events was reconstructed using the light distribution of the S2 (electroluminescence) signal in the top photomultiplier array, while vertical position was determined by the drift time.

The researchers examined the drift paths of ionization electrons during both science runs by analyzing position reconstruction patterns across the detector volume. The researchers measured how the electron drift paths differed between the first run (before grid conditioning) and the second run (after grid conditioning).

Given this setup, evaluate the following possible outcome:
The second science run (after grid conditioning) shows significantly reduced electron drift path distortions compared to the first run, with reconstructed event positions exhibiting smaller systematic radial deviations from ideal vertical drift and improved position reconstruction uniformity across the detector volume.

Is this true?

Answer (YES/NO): NO